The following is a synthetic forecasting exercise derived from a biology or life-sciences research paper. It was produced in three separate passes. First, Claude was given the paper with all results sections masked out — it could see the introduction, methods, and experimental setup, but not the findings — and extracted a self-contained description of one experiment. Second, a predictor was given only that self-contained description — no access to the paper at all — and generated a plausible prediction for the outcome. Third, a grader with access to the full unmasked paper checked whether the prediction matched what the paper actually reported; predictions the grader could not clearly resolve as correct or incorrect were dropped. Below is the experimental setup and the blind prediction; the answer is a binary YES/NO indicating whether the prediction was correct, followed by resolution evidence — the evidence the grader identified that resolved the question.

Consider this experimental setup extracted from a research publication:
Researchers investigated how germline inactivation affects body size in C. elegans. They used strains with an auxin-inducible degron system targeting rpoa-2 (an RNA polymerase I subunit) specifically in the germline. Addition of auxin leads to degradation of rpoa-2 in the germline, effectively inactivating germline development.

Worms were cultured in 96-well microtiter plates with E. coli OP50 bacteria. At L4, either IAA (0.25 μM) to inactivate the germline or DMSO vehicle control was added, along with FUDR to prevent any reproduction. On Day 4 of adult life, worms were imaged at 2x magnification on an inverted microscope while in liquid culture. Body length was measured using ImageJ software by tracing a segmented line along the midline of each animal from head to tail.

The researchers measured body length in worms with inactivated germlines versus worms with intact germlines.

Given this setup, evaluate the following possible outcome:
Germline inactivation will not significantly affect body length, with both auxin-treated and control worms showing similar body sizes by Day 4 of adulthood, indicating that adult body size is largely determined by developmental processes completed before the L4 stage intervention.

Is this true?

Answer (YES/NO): NO